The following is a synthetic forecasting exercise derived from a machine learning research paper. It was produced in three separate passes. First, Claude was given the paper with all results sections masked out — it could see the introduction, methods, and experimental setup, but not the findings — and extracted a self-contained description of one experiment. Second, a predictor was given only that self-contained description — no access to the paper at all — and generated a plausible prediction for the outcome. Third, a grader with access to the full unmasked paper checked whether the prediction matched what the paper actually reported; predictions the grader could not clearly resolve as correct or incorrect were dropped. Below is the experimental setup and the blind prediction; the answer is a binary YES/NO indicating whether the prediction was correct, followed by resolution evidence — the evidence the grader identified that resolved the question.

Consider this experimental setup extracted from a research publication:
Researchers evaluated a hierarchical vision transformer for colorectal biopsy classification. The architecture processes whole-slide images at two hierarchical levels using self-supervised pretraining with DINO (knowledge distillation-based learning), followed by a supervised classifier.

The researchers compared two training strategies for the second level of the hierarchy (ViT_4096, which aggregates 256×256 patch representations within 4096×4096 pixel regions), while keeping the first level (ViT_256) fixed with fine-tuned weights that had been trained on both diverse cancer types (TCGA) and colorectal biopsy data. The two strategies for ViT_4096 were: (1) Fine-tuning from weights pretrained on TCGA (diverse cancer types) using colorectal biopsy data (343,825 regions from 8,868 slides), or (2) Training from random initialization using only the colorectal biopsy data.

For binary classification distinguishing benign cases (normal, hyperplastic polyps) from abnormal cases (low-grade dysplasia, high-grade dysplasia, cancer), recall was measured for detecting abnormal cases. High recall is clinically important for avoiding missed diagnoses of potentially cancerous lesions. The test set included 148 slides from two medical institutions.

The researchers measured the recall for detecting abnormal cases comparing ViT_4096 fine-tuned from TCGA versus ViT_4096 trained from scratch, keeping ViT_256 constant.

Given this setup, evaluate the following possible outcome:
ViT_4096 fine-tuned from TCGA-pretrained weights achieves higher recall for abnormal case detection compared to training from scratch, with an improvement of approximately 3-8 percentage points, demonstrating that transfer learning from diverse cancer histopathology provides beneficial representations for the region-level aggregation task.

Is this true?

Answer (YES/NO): NO